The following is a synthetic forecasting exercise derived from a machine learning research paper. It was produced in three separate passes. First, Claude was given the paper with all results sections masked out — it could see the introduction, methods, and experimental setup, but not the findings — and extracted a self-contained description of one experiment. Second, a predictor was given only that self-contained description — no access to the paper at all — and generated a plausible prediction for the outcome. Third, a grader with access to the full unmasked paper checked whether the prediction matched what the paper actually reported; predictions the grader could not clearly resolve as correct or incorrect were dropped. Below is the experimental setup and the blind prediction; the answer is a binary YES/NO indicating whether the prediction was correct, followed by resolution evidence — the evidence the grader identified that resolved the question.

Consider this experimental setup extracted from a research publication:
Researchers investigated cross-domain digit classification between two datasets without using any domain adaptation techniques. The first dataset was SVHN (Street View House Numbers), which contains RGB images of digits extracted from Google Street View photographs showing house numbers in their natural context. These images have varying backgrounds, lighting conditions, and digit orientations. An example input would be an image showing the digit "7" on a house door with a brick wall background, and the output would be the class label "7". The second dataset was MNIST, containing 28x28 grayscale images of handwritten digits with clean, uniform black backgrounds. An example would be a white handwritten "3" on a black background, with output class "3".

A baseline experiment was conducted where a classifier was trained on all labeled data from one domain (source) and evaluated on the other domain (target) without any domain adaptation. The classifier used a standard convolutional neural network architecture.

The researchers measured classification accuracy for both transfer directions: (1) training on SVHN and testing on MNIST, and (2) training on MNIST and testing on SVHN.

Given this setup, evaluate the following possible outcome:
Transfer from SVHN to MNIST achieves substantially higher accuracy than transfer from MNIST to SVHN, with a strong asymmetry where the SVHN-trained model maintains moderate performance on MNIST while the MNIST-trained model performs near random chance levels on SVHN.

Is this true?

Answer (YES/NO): NO